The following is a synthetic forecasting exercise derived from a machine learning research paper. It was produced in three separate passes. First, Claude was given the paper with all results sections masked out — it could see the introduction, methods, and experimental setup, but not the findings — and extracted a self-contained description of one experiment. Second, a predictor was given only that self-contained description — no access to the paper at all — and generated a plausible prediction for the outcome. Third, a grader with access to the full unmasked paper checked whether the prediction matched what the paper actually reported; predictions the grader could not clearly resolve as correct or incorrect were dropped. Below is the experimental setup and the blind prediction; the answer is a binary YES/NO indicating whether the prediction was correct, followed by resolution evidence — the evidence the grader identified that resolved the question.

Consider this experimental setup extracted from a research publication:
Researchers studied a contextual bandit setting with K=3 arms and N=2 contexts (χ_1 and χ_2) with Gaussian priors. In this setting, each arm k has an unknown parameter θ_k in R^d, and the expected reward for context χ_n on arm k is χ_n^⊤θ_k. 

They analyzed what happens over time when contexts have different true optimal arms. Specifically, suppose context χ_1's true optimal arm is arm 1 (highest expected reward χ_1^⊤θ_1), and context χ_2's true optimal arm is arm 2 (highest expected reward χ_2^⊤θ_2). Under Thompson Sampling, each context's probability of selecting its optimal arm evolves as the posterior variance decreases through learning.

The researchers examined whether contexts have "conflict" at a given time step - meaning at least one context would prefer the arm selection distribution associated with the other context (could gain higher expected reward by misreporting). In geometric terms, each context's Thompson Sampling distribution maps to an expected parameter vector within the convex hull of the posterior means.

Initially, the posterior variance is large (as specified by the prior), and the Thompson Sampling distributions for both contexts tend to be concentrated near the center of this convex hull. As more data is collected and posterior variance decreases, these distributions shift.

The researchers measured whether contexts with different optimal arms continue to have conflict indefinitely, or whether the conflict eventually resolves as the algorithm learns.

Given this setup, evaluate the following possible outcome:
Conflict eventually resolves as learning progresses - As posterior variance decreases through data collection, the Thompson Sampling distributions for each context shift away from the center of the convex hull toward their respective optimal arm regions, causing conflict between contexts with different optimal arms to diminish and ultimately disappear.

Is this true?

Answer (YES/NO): YES